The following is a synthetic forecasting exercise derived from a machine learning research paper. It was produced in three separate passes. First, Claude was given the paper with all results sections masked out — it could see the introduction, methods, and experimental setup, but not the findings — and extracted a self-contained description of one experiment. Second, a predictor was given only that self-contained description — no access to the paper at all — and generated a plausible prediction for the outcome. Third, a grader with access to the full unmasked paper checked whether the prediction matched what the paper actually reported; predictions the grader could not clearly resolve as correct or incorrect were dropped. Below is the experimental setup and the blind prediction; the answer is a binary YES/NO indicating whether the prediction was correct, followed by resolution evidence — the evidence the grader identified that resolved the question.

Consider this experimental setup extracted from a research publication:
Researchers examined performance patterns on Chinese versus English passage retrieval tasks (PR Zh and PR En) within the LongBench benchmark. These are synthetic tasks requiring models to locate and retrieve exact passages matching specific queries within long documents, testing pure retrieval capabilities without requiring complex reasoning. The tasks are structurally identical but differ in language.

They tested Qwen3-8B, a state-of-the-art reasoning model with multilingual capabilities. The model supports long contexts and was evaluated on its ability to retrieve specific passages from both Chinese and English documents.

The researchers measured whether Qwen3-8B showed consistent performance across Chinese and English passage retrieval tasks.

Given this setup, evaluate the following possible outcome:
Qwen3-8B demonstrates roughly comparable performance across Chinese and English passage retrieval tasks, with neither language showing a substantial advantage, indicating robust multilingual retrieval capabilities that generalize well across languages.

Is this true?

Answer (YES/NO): YES